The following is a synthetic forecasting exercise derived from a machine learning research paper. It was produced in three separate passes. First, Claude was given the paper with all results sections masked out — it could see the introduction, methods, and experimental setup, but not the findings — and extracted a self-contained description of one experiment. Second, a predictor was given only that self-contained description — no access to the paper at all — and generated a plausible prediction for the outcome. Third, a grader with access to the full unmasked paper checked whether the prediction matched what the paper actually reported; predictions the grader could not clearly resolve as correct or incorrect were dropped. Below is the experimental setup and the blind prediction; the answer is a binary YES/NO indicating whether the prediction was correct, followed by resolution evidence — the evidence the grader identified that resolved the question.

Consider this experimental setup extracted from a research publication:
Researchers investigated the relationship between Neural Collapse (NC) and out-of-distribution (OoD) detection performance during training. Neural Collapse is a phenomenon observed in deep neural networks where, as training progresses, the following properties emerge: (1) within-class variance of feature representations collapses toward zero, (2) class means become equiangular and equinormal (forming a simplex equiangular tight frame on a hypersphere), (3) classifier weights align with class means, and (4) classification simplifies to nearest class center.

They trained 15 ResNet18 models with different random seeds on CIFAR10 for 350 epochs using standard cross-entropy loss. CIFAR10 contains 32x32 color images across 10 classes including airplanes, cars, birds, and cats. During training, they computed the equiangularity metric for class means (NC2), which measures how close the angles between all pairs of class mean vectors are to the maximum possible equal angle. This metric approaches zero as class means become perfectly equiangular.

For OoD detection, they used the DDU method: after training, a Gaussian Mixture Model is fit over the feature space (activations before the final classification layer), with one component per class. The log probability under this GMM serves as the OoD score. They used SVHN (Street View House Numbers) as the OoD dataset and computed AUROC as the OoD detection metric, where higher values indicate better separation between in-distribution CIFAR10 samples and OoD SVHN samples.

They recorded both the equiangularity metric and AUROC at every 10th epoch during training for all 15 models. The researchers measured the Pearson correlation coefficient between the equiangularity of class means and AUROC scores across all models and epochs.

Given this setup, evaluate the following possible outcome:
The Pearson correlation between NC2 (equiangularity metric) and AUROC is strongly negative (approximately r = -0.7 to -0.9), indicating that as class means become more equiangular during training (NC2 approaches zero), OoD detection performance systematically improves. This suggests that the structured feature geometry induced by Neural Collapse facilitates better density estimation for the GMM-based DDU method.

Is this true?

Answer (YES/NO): YES